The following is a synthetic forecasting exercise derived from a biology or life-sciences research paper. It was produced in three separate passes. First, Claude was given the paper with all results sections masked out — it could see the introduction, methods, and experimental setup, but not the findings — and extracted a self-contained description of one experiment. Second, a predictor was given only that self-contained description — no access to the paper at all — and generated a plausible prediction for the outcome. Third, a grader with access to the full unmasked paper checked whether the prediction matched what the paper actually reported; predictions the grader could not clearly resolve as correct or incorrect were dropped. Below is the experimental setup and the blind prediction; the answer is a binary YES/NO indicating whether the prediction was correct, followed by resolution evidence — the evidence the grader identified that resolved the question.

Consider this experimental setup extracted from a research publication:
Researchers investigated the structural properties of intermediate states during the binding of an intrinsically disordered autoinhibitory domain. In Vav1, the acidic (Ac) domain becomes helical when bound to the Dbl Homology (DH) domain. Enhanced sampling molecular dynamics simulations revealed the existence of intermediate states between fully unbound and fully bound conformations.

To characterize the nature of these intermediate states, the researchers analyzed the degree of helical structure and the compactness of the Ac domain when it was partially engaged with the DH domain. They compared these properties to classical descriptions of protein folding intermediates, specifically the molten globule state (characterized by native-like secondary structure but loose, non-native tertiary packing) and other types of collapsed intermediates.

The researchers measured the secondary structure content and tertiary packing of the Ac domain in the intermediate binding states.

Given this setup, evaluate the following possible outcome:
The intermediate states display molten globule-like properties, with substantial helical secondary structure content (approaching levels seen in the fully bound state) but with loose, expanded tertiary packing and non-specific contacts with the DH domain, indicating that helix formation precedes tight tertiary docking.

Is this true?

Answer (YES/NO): YES